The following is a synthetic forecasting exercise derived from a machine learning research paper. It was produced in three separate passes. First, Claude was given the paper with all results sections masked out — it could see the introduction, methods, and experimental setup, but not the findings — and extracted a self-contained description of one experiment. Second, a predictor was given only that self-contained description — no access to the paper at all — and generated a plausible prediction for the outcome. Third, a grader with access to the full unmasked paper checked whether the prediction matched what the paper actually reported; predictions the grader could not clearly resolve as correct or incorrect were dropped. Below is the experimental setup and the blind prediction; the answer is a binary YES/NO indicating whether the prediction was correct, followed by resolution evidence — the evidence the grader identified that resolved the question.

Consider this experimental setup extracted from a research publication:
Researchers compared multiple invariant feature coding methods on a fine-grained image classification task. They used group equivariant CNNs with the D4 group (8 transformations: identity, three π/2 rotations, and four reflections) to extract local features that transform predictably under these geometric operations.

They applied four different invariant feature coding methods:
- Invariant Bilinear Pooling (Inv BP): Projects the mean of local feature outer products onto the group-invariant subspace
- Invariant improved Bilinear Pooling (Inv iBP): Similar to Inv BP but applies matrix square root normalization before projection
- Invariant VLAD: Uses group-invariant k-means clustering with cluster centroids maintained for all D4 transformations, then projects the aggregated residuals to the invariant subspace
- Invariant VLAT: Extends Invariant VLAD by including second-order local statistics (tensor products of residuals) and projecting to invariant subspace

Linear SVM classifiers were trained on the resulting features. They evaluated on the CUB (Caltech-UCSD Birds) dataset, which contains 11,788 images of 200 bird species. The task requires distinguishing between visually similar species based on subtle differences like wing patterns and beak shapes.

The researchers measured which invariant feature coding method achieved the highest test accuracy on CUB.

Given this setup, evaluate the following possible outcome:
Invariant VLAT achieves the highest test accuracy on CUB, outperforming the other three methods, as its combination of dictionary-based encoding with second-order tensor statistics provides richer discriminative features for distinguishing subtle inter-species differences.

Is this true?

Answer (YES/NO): YES